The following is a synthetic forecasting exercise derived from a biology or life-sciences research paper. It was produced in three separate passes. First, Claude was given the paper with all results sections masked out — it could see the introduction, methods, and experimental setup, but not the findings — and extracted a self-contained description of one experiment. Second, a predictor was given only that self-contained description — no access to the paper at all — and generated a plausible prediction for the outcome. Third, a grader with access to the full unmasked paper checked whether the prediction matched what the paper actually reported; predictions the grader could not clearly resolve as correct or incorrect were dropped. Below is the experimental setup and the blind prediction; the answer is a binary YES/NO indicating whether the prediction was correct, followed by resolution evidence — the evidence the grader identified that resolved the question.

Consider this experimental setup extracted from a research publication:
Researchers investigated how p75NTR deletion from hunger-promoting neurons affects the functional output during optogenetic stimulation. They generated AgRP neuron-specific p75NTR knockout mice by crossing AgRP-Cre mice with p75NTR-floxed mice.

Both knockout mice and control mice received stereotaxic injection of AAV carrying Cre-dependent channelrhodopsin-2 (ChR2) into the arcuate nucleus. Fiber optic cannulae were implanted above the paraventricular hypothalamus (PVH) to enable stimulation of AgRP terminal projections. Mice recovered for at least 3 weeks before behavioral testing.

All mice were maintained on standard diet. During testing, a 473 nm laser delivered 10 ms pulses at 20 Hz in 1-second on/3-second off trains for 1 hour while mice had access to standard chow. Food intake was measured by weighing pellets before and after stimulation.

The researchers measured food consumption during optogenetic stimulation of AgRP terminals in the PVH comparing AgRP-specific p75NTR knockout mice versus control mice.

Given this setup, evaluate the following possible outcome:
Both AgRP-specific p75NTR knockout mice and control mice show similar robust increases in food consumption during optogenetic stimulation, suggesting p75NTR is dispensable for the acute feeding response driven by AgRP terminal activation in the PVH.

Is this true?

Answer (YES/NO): NO